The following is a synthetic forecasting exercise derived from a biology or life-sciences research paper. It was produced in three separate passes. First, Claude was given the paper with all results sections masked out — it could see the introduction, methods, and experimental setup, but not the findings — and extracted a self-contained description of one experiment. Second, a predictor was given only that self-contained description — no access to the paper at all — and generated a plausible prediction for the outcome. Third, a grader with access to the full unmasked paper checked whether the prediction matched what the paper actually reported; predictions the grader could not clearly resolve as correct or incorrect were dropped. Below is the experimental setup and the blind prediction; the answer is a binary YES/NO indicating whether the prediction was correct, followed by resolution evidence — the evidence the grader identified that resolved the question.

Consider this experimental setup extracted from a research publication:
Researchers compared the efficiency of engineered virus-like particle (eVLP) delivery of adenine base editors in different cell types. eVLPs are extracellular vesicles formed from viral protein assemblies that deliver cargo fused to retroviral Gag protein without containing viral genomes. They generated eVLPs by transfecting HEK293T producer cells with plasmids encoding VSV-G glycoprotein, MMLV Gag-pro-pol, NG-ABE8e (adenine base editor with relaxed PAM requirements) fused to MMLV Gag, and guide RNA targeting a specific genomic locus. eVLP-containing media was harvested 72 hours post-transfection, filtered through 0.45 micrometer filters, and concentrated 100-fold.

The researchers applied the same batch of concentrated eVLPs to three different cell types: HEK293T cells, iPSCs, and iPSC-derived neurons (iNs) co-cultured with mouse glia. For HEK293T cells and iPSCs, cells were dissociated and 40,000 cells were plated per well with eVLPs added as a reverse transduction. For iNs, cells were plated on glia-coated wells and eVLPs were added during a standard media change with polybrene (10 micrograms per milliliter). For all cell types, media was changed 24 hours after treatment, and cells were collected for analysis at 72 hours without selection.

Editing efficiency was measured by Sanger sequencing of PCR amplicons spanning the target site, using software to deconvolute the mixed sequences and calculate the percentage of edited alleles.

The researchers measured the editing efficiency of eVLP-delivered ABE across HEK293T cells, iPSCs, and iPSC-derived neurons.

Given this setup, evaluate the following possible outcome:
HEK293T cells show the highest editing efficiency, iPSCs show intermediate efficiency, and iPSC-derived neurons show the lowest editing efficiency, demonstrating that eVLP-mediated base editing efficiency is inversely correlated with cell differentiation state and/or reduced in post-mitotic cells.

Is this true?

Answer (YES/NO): YES